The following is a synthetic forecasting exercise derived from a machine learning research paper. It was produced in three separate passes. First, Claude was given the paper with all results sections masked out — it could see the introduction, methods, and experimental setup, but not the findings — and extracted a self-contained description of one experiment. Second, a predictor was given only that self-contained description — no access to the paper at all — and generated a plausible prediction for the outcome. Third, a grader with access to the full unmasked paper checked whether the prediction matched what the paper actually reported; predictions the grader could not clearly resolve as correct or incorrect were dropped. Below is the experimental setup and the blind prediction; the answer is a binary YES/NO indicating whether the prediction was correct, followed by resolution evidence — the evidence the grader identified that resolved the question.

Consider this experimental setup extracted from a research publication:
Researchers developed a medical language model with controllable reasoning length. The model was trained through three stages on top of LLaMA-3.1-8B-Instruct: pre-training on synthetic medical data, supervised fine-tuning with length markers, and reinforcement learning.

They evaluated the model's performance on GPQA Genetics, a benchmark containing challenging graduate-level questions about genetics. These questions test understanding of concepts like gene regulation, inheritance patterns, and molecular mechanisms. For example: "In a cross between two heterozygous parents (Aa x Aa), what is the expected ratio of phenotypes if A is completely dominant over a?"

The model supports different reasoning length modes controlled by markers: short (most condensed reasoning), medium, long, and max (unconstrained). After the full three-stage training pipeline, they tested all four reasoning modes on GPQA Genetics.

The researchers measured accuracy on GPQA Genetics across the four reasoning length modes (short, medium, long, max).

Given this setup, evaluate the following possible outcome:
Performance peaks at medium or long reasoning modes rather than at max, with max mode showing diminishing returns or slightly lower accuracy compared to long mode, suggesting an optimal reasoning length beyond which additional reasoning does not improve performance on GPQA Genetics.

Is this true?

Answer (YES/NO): YES